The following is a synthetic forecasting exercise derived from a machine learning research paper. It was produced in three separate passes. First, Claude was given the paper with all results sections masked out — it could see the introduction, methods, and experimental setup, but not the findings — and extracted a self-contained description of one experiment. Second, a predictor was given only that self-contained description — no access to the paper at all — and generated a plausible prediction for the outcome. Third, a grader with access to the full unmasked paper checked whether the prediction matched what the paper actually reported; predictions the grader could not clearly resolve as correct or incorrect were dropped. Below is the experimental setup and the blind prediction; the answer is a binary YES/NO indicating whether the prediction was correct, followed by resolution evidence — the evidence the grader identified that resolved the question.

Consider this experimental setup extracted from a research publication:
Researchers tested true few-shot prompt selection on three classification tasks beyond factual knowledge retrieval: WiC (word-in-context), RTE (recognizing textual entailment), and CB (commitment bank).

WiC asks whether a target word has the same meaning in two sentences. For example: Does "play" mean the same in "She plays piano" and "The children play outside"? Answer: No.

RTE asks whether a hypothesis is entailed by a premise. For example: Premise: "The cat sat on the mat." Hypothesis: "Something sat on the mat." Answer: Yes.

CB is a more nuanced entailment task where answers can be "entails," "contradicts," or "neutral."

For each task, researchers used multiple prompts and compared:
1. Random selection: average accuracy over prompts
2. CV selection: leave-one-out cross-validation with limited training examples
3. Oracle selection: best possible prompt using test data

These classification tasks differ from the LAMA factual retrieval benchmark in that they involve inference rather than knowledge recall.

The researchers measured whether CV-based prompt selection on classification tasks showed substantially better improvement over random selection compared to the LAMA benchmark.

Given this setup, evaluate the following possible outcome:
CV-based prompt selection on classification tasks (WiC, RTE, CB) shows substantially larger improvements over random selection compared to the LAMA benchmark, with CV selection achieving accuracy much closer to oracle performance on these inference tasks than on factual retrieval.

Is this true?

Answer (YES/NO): NO